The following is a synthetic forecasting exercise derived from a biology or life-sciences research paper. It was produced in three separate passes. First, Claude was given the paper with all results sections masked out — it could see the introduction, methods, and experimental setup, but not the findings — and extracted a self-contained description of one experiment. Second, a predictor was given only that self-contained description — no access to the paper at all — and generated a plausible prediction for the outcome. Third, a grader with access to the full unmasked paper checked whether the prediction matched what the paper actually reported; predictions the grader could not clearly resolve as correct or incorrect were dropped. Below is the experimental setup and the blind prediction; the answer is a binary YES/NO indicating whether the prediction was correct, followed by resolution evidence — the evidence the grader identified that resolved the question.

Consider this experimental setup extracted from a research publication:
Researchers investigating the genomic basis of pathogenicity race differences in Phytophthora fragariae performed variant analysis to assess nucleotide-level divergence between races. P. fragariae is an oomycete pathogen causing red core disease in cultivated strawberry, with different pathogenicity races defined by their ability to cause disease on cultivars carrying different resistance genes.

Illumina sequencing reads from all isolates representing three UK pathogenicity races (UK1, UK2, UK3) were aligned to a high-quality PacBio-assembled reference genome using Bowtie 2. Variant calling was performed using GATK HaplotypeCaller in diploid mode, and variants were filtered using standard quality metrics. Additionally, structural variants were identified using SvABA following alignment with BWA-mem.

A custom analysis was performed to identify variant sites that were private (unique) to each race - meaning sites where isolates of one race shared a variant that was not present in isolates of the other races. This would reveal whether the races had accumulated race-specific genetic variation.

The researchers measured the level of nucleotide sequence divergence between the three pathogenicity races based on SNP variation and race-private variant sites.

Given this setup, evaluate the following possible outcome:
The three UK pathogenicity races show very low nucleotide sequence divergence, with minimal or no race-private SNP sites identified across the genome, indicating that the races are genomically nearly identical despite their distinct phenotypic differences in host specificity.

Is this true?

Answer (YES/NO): YES